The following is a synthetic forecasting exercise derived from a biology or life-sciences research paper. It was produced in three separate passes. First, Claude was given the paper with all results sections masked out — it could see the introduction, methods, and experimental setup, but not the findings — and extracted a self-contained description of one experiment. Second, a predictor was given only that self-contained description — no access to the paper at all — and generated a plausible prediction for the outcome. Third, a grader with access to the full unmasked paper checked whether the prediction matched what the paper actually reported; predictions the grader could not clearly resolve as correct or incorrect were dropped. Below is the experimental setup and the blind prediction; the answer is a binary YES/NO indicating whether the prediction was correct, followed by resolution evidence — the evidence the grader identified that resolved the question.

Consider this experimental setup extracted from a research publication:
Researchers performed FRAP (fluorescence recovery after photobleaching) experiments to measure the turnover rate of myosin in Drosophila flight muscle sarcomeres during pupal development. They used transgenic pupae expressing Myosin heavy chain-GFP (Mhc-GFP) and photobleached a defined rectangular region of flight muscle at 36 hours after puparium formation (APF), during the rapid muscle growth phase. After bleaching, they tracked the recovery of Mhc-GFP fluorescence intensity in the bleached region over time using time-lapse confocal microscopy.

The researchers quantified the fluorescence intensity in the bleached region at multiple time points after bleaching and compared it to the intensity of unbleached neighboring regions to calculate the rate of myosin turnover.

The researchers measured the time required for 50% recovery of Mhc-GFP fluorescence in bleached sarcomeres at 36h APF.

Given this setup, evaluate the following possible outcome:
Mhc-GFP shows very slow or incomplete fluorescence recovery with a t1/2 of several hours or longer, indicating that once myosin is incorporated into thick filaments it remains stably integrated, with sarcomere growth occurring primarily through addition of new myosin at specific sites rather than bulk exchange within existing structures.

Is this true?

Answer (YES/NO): NO